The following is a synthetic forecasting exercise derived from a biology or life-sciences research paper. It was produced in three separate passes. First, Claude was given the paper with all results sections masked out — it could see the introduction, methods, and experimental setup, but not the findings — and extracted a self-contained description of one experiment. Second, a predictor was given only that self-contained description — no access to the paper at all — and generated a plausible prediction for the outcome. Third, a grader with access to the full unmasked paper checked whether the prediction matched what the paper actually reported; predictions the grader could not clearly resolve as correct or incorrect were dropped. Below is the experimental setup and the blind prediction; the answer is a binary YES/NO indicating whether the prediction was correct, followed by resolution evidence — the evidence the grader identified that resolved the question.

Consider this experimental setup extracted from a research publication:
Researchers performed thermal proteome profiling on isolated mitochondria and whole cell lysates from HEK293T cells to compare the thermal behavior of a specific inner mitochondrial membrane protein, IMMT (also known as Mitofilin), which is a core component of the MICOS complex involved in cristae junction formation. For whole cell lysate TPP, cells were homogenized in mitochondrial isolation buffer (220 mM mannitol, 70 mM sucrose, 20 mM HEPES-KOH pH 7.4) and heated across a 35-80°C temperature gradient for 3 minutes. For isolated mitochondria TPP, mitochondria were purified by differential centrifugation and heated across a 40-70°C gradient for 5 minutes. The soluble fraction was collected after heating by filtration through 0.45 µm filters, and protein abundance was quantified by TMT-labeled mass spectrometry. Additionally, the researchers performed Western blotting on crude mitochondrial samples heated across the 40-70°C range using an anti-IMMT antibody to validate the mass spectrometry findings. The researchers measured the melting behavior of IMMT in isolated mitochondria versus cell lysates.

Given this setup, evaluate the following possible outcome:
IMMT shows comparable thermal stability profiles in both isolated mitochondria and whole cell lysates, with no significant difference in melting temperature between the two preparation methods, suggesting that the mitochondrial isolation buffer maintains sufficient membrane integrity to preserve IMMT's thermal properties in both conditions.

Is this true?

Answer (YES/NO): NO